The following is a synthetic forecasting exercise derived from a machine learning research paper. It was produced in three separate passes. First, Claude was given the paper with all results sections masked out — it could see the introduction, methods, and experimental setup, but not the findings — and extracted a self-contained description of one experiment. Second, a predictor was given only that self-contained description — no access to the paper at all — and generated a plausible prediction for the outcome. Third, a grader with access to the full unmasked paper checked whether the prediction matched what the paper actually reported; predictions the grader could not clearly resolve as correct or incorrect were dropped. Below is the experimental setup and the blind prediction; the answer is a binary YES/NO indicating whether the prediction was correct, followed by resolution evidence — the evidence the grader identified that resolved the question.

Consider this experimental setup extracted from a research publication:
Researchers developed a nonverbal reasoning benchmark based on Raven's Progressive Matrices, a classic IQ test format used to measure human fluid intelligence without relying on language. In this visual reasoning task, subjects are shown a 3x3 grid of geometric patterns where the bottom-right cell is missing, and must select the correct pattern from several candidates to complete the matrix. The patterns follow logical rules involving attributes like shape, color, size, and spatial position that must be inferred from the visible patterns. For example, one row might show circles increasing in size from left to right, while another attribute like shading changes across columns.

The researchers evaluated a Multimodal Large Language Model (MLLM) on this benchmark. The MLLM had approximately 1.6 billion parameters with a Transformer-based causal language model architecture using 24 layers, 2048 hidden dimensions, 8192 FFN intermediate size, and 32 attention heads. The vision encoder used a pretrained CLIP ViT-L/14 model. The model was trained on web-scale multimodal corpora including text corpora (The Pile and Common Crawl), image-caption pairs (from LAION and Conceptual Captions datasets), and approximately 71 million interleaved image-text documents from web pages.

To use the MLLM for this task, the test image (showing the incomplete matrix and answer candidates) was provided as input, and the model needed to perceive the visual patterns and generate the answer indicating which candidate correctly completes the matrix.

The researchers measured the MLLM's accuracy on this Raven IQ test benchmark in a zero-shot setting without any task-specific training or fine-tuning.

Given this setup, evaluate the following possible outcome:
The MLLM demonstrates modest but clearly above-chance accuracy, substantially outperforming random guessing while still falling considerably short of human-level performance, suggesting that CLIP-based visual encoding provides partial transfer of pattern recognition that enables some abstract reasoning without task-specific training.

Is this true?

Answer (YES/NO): NO